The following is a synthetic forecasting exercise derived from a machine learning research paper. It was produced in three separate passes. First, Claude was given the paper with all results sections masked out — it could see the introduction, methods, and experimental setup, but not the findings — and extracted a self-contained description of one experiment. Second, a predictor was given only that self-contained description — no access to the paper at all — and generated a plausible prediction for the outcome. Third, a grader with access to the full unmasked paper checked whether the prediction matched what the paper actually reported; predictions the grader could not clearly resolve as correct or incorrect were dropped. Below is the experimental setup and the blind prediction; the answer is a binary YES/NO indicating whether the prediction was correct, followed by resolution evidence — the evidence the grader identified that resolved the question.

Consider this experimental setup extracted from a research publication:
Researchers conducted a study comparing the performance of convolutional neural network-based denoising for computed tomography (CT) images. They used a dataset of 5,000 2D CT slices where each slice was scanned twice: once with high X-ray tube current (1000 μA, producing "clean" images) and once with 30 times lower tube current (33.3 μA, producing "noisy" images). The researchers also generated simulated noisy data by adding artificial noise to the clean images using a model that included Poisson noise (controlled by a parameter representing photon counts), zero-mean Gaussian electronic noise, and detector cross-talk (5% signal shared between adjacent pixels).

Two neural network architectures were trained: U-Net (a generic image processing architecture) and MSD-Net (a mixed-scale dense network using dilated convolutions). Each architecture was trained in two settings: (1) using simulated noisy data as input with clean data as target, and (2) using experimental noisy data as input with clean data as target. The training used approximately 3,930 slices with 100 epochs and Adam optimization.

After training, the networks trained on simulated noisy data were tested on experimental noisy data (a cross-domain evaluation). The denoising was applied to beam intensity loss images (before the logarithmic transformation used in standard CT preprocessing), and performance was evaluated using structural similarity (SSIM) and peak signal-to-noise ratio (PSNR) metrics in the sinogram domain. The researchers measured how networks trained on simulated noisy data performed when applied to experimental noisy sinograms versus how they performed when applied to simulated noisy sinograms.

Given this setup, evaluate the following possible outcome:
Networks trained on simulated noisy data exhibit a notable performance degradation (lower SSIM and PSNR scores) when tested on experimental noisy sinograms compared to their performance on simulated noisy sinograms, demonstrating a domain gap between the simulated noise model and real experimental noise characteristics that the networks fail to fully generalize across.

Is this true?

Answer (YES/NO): YES